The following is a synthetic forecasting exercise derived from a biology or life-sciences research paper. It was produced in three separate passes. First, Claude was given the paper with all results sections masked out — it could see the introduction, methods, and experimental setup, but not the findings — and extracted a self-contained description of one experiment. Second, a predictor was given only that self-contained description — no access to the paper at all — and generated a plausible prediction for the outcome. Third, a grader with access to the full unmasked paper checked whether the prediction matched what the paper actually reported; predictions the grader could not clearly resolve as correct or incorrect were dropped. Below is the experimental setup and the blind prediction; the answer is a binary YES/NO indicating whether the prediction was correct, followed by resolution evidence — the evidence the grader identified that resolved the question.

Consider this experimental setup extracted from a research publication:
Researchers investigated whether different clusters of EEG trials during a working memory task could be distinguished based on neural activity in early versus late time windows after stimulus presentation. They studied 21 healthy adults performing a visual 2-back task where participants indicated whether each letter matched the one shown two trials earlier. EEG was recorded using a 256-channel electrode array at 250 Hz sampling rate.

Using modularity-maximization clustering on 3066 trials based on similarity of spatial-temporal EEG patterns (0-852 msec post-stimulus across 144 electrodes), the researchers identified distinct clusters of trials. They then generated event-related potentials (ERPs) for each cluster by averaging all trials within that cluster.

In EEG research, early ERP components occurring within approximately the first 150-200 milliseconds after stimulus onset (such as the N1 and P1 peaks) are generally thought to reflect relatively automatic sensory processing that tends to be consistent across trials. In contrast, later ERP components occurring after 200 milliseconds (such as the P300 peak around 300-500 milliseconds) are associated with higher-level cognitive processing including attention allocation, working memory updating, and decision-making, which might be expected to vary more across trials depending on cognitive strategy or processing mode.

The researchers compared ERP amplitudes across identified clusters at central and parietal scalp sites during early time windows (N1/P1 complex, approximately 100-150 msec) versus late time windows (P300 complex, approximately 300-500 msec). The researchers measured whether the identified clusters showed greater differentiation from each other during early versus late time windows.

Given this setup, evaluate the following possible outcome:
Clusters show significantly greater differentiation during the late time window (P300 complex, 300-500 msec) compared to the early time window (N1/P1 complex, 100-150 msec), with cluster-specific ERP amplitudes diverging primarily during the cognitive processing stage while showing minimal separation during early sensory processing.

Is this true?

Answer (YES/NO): YES